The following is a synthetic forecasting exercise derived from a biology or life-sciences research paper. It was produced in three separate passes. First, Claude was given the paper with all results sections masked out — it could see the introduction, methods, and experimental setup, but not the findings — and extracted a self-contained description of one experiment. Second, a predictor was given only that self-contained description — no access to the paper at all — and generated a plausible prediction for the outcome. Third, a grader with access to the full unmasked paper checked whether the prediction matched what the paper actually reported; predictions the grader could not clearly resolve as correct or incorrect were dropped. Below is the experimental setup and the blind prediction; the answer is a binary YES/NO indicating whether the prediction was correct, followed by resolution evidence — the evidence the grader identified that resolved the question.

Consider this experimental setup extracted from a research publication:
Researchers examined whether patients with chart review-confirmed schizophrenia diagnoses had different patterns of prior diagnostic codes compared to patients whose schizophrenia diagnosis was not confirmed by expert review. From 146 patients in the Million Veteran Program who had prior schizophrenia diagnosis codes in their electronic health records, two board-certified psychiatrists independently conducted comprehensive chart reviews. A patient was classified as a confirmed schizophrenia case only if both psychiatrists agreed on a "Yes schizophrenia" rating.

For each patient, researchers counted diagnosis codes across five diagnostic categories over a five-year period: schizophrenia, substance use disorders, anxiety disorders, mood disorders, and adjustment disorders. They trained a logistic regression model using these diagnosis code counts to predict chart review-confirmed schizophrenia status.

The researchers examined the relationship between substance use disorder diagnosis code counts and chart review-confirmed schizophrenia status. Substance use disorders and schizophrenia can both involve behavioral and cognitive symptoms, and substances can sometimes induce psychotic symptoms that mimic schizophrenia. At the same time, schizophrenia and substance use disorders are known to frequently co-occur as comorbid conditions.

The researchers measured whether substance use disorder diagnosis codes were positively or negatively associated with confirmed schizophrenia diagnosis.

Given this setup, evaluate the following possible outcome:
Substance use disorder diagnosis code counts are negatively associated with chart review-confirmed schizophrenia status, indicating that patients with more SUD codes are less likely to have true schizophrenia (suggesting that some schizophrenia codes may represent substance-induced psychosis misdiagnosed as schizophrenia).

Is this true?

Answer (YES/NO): NO